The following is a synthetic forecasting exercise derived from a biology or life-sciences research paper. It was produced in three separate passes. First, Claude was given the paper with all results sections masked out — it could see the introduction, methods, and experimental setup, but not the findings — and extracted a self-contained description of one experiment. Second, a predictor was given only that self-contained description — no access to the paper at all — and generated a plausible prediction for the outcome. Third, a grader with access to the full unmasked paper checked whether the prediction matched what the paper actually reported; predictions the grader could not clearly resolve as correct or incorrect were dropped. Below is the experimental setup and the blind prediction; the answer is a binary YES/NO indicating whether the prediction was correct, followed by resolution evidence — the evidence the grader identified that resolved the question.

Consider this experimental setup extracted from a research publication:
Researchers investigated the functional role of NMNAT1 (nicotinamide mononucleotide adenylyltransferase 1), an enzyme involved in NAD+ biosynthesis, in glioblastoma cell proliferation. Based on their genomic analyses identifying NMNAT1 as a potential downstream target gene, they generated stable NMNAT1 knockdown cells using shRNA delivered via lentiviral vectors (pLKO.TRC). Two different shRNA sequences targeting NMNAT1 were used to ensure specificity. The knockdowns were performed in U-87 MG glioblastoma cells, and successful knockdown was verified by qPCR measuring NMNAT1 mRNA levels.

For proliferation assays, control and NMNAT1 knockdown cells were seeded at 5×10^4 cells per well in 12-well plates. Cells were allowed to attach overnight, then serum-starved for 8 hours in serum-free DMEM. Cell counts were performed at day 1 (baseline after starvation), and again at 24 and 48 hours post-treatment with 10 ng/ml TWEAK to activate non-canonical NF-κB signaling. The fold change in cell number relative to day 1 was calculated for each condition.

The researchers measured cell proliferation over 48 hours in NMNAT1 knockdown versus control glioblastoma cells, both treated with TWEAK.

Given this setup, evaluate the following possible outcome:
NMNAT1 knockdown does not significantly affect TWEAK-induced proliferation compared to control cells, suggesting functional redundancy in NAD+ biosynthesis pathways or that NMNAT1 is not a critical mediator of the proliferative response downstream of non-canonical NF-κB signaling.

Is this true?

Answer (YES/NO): NO